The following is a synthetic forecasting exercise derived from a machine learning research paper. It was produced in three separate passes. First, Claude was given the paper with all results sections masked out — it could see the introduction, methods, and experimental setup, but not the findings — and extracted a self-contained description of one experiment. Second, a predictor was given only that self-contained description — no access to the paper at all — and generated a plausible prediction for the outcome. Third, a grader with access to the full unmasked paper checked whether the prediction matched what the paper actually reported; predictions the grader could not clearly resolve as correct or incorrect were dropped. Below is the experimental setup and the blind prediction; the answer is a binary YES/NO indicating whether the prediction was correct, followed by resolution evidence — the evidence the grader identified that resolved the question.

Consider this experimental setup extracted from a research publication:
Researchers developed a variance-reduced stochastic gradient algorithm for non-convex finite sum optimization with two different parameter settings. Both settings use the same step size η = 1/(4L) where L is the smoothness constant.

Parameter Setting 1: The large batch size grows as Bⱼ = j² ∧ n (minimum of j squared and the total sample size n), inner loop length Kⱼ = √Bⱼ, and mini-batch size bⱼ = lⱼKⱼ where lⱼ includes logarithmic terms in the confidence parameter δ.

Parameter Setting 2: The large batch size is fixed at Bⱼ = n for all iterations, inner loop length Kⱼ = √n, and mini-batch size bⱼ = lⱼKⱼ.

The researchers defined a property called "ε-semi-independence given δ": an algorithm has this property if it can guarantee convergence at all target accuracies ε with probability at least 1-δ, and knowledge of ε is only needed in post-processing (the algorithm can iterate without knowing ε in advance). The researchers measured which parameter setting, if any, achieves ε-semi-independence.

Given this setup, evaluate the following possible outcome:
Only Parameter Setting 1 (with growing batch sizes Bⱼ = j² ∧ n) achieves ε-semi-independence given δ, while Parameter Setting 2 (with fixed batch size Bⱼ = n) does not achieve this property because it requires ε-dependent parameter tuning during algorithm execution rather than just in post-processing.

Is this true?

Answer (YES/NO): YES